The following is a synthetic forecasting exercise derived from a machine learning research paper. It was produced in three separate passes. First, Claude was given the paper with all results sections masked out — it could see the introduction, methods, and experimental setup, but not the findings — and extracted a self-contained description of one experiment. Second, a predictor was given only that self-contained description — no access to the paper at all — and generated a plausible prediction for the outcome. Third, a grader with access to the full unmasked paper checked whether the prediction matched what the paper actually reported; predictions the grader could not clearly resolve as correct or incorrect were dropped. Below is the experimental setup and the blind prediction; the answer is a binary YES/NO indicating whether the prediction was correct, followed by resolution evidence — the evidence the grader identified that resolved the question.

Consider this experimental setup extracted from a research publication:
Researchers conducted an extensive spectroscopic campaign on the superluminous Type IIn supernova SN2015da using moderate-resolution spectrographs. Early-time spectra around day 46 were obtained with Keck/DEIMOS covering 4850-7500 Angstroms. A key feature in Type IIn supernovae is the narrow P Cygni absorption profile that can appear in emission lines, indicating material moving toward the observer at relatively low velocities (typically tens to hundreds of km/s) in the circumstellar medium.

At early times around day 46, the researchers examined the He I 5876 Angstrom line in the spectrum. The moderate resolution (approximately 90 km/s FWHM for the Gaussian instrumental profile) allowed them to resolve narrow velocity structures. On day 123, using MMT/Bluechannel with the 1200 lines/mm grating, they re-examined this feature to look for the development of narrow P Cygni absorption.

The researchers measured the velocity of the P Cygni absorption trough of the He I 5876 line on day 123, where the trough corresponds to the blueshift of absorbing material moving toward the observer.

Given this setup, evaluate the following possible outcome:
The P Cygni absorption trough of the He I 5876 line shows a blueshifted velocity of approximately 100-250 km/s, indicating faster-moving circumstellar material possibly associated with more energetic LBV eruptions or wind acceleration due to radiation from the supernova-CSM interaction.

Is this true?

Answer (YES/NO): NO